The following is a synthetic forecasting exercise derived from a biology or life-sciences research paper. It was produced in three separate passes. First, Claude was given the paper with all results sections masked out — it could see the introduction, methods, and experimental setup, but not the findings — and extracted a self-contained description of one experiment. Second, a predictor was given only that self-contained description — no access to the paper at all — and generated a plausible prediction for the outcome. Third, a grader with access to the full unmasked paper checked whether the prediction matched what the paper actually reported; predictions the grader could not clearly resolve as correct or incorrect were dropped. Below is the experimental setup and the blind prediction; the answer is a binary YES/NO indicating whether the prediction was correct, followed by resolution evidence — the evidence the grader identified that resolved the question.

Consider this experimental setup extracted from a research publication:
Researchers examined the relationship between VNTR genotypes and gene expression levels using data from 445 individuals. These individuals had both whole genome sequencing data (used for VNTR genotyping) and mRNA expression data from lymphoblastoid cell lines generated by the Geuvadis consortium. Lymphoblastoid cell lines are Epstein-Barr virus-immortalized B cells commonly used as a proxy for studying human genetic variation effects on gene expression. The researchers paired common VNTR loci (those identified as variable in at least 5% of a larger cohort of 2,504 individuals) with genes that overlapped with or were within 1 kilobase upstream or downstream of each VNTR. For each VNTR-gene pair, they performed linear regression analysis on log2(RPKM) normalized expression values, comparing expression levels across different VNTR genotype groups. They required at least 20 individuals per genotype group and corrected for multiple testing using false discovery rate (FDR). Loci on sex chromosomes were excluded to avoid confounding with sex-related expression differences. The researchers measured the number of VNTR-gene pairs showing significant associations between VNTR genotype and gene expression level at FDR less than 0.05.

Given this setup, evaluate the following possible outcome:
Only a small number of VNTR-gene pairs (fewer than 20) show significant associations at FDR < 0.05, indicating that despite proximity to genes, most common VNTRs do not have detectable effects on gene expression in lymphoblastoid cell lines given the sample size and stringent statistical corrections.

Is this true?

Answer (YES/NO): NO